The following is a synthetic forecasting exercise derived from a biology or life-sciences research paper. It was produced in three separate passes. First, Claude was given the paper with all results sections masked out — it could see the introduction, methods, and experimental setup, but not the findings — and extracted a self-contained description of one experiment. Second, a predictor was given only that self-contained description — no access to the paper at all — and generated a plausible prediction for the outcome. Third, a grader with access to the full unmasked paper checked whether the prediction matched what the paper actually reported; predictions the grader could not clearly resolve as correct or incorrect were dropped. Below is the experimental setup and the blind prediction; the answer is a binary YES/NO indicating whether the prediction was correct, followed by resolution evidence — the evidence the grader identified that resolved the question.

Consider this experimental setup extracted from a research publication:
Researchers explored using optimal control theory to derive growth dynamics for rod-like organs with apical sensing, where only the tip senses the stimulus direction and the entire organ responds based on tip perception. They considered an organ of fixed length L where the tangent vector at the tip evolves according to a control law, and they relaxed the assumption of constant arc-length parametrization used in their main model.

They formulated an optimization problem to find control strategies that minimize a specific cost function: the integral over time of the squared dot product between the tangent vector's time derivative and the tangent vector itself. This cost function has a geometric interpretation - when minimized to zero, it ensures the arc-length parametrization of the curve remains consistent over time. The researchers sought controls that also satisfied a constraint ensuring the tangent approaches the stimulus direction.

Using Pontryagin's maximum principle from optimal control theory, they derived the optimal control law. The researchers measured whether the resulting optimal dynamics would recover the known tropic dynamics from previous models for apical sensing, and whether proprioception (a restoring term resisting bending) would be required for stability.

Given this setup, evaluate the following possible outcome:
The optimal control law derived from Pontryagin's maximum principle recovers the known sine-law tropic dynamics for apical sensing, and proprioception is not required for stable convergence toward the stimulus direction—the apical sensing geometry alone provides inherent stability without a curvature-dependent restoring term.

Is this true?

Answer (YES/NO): YES